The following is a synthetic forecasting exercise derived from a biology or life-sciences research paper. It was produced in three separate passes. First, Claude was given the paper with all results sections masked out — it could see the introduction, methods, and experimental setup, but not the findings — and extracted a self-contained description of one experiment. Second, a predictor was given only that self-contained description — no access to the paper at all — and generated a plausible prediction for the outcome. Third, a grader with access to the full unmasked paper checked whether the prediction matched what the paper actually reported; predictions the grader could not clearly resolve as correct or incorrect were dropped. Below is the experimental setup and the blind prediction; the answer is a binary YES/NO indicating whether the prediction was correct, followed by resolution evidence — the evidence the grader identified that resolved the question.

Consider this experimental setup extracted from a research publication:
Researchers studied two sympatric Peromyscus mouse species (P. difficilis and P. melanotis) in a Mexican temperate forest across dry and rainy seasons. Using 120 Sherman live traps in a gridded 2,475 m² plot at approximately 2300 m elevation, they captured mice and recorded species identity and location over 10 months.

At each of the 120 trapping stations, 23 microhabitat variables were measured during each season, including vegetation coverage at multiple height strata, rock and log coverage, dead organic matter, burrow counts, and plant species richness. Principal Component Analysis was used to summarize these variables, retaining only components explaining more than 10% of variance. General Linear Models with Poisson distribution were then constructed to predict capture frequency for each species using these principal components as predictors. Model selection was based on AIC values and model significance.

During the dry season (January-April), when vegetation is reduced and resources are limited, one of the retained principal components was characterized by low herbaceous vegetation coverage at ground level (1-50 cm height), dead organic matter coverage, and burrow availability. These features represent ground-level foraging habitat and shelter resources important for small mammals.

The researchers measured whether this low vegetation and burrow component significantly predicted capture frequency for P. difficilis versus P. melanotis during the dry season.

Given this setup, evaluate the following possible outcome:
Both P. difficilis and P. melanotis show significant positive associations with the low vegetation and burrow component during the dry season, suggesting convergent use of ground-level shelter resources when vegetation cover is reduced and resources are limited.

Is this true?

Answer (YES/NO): NO